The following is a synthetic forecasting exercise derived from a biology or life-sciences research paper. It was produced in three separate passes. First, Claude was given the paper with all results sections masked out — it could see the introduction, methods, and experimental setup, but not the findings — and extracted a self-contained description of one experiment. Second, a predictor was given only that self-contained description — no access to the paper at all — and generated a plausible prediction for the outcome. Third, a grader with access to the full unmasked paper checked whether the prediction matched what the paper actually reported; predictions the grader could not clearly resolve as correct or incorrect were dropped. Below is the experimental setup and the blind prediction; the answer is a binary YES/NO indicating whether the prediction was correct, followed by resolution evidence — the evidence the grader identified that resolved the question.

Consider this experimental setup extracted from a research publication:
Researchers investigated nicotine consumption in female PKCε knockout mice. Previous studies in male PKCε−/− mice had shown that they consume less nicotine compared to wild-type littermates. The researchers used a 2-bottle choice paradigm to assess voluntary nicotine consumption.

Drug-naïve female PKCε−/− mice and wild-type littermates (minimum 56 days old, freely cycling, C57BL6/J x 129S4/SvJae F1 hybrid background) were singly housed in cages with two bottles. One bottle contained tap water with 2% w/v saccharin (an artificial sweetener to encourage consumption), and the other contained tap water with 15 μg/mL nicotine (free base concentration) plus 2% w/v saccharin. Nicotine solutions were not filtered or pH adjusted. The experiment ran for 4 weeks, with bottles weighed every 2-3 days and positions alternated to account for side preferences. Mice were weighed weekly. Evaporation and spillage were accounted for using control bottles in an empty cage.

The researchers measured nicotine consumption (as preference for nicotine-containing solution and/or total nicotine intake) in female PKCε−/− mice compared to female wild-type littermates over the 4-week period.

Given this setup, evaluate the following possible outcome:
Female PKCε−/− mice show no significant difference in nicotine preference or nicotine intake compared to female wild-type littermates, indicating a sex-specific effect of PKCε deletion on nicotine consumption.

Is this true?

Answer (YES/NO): NO